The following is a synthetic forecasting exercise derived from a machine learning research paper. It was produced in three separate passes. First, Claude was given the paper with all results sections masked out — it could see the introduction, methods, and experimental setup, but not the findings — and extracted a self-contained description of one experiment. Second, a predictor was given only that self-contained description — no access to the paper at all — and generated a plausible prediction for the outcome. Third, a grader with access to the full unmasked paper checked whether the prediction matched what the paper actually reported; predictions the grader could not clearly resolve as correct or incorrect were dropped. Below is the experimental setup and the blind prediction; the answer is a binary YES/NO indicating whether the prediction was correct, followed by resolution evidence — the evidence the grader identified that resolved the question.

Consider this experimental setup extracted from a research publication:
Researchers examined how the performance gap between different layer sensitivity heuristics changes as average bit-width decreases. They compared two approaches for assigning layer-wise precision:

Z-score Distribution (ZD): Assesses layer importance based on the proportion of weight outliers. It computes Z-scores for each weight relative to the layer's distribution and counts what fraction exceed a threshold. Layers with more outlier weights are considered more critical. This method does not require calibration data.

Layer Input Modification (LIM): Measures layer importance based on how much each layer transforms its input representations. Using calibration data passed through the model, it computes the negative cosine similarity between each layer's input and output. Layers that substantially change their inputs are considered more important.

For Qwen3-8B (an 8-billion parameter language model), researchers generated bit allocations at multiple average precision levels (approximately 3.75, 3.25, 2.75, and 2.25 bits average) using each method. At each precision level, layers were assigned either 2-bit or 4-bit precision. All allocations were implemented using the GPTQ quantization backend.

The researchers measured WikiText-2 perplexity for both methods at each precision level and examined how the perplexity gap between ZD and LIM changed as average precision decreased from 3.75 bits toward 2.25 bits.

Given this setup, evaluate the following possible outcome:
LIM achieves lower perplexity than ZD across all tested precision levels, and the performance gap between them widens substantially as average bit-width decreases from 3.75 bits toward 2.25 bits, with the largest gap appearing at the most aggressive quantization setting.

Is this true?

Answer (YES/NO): NO